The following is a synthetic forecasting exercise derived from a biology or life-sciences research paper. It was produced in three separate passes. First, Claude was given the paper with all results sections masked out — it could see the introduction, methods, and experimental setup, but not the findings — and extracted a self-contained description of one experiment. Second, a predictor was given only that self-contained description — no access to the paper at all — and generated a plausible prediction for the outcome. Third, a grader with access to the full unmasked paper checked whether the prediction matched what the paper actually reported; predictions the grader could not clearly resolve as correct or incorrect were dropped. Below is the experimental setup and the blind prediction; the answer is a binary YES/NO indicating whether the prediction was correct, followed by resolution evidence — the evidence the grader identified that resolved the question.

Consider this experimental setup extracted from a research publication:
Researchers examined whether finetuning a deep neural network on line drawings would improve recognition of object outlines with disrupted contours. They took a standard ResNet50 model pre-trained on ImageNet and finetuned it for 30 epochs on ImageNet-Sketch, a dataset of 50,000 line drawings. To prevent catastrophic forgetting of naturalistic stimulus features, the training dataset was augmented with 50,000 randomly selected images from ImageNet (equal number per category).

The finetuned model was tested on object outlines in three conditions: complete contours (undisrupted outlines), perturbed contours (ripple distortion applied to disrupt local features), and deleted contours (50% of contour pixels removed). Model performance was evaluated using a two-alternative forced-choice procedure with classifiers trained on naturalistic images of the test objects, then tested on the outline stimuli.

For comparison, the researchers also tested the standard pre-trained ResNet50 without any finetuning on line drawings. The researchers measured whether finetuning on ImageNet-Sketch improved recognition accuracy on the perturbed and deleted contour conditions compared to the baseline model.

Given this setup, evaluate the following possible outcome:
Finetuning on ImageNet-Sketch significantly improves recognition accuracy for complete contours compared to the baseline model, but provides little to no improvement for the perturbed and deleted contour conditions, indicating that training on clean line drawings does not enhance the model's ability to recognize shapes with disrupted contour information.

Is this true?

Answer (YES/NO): NO